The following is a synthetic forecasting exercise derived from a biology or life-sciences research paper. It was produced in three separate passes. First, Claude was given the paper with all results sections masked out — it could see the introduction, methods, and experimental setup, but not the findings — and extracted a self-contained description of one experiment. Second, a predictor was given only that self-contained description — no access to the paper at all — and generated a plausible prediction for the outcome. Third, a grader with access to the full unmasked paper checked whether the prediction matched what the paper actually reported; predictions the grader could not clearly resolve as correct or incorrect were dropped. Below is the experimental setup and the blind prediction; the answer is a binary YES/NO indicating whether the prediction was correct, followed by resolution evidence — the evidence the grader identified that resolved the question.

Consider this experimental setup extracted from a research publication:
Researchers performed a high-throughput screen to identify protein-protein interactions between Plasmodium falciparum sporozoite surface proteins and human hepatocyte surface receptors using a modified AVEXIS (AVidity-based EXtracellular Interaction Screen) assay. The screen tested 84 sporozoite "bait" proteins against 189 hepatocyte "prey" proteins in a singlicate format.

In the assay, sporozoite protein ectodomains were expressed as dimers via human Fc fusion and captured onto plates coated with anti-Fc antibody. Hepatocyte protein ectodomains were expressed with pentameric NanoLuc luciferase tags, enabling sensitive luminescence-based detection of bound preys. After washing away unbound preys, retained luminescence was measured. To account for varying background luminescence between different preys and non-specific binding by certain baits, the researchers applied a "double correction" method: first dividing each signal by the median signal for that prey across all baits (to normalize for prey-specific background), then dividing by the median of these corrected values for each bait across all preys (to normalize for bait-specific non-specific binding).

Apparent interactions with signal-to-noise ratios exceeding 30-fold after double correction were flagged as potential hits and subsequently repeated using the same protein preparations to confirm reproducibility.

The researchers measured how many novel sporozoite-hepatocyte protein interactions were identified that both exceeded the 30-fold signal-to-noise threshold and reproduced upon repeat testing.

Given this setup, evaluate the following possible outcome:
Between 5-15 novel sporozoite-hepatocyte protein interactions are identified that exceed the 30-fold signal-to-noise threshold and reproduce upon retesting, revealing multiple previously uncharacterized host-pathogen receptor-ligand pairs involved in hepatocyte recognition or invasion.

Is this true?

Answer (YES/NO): NO